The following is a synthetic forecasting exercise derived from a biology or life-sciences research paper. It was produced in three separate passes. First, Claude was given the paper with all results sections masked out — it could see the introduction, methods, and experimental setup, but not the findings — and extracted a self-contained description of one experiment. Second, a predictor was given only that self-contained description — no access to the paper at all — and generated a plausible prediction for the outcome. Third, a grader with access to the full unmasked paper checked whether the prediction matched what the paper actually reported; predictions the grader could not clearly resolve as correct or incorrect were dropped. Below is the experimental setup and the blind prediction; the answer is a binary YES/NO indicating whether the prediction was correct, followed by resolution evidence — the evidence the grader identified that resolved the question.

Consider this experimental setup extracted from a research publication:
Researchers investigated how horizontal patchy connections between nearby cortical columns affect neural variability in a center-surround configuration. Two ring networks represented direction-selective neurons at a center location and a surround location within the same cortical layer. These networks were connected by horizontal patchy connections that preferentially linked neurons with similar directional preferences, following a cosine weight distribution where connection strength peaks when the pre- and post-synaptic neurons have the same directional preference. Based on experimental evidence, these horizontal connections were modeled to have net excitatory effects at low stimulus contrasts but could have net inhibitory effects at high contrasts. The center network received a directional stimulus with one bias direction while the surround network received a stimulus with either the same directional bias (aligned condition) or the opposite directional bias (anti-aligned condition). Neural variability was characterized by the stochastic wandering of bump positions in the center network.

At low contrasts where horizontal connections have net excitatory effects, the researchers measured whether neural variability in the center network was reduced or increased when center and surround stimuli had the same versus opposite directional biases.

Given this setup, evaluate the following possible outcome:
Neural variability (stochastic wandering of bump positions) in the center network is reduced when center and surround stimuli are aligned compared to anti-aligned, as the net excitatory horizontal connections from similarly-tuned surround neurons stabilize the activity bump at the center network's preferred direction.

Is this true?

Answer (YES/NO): YES